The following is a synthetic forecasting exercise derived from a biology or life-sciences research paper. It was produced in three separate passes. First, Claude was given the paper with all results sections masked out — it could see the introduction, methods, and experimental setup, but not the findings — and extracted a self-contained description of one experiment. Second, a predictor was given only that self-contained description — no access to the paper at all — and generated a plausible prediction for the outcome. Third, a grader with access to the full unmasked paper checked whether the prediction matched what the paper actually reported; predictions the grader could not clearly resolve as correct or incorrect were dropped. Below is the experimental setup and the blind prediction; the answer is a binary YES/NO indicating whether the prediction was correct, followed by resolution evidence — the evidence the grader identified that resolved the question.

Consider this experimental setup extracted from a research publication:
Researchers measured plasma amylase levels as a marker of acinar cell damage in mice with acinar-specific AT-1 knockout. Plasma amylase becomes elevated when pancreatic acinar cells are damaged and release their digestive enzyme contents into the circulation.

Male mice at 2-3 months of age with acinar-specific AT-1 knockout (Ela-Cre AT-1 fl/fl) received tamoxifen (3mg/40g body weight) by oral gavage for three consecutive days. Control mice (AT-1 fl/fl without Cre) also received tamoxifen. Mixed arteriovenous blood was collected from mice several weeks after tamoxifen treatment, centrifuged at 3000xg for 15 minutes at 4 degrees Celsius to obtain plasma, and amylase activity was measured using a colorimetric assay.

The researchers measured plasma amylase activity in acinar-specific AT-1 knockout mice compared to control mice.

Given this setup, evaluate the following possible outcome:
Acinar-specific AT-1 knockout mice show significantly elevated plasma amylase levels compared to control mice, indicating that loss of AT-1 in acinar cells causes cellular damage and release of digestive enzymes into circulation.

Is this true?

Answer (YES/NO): NO